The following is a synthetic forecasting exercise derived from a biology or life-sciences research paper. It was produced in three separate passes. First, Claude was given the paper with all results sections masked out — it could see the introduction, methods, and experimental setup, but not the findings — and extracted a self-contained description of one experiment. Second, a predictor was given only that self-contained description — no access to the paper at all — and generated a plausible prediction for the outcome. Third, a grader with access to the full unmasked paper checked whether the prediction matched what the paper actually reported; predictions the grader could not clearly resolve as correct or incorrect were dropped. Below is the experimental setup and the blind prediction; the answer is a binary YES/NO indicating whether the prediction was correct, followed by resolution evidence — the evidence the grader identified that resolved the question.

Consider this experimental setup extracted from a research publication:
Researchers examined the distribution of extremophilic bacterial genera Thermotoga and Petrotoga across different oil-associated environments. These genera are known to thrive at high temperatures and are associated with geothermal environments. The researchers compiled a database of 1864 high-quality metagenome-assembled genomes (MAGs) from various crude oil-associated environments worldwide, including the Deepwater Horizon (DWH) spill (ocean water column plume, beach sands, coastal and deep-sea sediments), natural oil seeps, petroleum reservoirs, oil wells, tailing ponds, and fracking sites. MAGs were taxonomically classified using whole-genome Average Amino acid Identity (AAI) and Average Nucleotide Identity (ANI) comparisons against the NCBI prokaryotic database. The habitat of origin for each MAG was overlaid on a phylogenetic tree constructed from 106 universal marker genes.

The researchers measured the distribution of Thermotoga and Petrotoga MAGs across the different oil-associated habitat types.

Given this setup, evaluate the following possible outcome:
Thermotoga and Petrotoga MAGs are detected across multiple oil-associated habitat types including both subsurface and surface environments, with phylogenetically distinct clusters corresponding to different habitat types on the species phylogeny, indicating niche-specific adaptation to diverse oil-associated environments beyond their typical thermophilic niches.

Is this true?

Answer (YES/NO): NO